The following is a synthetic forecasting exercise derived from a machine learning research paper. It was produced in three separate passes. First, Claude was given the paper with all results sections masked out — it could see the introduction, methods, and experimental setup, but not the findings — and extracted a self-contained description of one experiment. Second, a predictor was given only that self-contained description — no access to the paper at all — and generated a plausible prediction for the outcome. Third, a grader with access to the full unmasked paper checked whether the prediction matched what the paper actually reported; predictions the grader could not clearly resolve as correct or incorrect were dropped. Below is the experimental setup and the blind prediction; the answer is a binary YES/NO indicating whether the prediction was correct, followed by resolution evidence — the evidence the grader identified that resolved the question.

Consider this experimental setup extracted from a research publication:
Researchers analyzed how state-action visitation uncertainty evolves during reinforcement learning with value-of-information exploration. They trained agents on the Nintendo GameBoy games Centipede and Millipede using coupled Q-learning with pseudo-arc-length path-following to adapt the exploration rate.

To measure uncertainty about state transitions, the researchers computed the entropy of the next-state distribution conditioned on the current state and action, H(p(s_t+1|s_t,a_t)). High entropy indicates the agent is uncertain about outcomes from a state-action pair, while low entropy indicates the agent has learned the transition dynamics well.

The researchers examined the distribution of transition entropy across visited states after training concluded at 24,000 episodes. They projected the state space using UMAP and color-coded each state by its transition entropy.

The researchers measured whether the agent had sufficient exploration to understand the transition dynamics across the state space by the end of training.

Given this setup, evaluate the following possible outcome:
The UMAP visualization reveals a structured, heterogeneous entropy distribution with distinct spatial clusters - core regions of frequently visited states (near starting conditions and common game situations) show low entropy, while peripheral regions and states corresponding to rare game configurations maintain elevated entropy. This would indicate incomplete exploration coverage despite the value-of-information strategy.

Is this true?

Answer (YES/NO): NO